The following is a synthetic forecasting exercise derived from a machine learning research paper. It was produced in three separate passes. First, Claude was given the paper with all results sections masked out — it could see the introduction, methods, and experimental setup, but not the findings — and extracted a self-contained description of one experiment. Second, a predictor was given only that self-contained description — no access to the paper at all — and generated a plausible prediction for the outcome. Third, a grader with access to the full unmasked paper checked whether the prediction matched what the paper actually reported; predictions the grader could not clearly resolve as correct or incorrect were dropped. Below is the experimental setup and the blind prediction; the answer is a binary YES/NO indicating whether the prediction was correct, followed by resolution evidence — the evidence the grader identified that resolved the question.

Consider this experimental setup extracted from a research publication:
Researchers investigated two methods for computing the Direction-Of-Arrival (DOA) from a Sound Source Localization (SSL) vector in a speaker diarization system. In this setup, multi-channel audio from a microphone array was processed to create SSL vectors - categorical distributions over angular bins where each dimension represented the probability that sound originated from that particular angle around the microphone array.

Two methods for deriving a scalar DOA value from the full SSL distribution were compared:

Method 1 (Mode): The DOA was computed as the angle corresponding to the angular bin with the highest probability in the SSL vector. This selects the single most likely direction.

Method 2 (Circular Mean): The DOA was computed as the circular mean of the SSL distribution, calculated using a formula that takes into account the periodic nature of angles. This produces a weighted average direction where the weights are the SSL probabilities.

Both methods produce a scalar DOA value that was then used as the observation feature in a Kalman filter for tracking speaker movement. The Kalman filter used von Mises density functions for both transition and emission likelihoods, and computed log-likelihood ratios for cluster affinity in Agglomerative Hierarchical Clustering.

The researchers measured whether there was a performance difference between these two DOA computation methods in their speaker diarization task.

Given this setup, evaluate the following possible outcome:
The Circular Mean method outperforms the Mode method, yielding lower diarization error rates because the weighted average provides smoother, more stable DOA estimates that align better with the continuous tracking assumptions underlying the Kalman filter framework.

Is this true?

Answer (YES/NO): NO